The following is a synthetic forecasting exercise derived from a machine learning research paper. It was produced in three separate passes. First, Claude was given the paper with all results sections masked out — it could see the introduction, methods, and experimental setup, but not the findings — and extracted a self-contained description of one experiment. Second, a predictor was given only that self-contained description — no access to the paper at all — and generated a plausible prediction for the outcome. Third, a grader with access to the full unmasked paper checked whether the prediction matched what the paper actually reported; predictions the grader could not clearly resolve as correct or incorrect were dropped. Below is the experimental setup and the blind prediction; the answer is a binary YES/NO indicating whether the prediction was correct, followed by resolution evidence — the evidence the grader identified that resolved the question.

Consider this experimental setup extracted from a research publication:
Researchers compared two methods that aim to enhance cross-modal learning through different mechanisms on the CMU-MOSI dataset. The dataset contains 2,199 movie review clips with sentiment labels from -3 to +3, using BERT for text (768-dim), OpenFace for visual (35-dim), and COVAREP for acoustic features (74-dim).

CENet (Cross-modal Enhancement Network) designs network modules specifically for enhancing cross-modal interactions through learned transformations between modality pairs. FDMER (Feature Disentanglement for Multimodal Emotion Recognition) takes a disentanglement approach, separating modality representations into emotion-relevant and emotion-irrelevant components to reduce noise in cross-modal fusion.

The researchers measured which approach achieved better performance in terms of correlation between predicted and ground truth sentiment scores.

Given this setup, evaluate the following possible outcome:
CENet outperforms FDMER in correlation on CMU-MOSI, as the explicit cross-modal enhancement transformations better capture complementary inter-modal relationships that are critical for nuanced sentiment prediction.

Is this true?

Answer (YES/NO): NO